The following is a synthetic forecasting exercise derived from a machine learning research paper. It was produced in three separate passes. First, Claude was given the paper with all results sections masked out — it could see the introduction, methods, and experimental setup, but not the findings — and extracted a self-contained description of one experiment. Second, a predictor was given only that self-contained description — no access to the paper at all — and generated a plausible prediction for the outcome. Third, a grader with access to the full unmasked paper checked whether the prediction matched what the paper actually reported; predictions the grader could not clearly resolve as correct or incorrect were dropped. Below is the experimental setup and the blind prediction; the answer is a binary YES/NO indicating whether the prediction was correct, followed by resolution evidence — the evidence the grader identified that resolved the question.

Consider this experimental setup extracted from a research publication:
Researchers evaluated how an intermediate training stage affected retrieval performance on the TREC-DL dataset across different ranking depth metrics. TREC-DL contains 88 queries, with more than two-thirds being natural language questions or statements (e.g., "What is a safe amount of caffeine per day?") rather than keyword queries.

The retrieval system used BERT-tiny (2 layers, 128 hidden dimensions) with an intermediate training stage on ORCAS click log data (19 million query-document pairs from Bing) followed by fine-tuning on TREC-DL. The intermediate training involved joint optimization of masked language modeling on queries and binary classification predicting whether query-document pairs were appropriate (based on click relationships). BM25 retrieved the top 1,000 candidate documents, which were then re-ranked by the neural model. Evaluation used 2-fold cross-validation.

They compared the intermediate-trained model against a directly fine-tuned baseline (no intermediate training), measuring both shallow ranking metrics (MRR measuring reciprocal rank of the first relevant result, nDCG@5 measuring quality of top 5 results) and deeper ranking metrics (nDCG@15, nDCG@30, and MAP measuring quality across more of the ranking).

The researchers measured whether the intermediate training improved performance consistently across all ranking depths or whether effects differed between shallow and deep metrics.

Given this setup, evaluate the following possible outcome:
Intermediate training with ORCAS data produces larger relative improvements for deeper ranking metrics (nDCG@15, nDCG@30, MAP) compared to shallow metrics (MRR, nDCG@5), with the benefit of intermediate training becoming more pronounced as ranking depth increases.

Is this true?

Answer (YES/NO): NO